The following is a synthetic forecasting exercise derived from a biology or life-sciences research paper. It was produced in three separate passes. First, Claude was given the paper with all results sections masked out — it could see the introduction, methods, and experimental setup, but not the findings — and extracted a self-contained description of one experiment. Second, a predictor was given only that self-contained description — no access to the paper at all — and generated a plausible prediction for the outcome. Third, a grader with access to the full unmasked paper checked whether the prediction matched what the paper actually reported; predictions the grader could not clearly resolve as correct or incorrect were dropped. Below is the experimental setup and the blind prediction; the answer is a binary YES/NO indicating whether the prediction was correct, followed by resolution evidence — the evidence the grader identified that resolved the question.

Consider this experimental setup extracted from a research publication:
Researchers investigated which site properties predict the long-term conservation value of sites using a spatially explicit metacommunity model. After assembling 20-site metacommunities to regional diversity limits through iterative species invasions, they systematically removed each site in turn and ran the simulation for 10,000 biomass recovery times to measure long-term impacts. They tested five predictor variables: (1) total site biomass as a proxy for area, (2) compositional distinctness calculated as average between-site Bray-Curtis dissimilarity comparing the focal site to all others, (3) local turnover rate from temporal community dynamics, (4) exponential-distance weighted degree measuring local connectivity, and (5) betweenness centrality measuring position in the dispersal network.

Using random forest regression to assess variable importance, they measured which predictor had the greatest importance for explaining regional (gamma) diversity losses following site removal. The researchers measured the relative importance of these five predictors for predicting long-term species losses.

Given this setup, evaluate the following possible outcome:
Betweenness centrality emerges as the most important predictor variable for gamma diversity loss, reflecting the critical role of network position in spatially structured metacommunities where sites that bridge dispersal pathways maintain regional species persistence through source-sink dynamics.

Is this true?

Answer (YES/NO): NO